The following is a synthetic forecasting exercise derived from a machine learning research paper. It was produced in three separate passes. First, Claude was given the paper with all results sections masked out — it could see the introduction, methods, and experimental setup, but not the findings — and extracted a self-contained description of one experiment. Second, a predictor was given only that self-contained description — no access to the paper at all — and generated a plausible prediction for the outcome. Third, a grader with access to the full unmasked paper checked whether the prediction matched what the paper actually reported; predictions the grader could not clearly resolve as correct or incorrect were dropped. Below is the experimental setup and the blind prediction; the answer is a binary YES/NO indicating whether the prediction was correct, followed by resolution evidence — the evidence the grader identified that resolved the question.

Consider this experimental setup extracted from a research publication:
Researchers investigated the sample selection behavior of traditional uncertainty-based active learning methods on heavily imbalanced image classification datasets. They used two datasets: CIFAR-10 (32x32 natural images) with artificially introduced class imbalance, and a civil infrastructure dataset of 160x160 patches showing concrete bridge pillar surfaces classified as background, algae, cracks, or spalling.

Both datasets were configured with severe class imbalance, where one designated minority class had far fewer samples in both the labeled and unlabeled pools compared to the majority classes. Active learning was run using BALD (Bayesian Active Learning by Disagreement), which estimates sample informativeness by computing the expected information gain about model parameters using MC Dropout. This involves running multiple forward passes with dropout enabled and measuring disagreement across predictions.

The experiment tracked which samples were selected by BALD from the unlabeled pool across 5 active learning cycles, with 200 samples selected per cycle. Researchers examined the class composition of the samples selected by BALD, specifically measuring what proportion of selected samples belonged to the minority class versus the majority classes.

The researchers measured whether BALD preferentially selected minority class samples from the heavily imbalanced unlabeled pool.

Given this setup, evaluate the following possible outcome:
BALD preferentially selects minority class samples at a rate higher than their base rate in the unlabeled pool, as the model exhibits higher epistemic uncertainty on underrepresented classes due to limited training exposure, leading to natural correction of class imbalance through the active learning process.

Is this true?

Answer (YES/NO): NO